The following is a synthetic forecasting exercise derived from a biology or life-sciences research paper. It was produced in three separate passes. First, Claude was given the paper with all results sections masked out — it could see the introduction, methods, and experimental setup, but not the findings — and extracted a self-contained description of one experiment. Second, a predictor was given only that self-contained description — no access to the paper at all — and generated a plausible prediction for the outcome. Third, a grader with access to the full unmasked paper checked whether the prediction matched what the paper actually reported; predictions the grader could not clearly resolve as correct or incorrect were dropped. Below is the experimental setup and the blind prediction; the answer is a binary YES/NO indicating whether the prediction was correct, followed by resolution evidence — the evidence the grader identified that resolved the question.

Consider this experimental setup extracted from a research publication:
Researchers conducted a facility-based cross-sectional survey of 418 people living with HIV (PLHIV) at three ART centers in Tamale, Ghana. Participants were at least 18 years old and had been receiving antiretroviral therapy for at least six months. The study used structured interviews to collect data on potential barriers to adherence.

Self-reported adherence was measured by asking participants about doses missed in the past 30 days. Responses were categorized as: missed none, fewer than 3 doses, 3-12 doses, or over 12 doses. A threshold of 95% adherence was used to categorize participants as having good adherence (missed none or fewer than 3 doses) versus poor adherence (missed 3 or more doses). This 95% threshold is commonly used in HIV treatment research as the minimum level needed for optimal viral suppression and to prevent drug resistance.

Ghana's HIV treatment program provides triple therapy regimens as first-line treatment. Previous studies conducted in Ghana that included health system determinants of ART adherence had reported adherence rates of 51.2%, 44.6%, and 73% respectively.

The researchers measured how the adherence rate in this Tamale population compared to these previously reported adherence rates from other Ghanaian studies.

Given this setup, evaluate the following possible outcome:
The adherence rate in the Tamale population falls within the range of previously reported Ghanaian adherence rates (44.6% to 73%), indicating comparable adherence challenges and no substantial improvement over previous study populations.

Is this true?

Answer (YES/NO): NO